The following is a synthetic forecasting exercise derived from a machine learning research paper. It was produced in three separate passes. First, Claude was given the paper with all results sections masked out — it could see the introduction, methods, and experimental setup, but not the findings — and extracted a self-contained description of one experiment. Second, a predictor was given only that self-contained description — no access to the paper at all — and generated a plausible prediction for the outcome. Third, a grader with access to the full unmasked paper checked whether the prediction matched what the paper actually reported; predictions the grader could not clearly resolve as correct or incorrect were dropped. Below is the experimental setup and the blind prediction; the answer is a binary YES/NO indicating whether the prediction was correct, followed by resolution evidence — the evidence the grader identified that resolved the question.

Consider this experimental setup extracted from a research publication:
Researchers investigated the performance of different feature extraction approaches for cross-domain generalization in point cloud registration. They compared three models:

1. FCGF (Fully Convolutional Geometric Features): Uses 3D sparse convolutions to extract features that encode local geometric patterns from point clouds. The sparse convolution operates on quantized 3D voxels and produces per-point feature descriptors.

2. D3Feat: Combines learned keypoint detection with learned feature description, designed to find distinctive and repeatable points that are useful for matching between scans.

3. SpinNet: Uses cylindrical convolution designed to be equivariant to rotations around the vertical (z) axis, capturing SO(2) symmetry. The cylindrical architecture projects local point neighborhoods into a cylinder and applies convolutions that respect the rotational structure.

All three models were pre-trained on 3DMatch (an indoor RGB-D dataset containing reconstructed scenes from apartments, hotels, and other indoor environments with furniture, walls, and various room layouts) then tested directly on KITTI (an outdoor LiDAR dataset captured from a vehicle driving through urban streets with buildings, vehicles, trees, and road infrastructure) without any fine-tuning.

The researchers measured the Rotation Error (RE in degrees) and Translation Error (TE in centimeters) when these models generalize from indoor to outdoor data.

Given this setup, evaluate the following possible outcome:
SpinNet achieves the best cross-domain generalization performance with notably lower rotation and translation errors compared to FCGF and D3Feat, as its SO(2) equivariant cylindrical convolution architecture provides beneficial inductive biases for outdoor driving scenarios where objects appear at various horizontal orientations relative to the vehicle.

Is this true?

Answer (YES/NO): YES